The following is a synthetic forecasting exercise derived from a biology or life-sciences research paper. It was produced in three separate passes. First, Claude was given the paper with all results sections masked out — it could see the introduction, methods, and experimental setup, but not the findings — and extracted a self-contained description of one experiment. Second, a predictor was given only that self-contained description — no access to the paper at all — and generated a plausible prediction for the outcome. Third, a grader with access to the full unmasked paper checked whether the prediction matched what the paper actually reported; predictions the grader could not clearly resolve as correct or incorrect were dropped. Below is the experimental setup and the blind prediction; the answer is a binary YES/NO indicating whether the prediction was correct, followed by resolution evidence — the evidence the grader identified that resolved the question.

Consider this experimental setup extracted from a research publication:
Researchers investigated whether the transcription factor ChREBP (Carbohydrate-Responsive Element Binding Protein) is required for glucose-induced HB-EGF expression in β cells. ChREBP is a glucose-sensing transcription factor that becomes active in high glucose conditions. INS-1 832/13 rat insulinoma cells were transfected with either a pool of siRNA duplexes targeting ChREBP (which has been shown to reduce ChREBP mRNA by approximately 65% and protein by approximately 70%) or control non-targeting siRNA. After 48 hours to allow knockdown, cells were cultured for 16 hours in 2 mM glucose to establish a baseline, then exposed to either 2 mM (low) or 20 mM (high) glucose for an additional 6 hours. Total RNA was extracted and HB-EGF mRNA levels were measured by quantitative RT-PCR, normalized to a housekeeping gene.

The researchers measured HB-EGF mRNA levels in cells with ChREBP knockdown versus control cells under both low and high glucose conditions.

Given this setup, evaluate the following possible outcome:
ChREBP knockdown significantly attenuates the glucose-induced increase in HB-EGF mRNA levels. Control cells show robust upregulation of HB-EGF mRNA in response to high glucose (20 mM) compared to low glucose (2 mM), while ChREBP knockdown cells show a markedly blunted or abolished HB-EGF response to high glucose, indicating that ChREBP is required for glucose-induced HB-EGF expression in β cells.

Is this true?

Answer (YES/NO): YES